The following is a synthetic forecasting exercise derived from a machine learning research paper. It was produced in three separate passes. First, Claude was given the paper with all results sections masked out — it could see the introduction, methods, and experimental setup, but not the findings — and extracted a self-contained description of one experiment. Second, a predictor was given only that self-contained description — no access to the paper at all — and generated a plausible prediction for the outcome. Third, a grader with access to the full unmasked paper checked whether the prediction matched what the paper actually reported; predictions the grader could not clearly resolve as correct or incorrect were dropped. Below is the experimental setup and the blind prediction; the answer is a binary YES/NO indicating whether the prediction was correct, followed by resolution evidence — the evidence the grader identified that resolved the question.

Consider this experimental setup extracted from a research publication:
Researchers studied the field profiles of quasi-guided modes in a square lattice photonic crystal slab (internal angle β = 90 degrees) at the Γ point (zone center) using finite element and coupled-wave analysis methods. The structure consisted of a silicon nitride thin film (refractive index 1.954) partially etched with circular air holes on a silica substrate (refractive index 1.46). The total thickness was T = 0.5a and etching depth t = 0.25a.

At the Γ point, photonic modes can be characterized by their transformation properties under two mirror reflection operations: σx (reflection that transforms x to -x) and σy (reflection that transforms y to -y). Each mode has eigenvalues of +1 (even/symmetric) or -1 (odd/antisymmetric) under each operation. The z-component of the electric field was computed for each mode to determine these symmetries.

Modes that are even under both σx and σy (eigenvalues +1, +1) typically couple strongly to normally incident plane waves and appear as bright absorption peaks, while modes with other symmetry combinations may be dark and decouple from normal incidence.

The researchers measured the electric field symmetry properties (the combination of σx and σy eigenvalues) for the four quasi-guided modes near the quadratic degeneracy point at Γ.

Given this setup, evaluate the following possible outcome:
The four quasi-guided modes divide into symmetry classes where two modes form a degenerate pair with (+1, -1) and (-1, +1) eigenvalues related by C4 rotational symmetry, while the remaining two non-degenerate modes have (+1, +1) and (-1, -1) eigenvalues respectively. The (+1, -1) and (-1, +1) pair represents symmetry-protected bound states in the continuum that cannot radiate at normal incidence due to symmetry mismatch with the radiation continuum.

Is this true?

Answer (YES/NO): NO